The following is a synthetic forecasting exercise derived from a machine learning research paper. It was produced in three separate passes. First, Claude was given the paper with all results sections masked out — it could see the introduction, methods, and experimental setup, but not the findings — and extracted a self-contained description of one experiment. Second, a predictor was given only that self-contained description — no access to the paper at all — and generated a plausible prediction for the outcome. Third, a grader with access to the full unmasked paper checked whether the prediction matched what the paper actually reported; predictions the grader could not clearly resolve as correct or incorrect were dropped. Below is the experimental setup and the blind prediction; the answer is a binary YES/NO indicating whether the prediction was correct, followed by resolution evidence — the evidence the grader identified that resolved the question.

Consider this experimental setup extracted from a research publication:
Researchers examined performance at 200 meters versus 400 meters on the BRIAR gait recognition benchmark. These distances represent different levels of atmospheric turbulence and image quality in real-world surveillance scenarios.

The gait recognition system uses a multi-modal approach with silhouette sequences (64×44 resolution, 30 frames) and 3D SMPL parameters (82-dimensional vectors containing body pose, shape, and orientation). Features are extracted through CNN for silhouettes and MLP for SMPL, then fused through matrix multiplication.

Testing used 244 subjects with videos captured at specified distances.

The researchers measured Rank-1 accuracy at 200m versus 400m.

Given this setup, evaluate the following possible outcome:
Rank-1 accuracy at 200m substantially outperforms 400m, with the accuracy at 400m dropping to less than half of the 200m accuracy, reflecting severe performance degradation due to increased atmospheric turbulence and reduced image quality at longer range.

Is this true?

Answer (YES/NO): NO